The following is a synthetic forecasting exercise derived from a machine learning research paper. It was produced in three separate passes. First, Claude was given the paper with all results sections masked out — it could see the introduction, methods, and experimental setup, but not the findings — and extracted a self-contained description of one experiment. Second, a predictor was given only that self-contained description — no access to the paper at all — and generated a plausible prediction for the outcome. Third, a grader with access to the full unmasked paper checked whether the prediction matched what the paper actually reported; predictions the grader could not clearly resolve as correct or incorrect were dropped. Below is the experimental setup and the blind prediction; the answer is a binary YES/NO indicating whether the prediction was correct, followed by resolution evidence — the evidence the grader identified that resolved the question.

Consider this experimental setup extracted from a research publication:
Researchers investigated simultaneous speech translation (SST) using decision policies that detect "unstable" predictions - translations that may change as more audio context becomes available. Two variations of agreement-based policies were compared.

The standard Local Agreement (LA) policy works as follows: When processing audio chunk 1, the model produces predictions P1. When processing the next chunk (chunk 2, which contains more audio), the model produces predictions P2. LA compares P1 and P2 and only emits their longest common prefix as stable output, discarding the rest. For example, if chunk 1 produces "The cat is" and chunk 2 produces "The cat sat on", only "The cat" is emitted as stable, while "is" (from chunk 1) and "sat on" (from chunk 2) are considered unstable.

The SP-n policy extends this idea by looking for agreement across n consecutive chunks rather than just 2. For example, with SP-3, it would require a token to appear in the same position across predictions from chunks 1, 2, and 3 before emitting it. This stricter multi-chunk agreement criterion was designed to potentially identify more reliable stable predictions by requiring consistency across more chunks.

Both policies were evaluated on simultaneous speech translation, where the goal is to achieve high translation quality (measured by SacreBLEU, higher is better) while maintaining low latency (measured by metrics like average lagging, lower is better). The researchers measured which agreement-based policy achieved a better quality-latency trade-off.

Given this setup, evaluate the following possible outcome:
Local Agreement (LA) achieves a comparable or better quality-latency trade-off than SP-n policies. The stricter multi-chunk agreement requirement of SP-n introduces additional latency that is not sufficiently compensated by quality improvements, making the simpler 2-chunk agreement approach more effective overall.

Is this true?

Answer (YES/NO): YES